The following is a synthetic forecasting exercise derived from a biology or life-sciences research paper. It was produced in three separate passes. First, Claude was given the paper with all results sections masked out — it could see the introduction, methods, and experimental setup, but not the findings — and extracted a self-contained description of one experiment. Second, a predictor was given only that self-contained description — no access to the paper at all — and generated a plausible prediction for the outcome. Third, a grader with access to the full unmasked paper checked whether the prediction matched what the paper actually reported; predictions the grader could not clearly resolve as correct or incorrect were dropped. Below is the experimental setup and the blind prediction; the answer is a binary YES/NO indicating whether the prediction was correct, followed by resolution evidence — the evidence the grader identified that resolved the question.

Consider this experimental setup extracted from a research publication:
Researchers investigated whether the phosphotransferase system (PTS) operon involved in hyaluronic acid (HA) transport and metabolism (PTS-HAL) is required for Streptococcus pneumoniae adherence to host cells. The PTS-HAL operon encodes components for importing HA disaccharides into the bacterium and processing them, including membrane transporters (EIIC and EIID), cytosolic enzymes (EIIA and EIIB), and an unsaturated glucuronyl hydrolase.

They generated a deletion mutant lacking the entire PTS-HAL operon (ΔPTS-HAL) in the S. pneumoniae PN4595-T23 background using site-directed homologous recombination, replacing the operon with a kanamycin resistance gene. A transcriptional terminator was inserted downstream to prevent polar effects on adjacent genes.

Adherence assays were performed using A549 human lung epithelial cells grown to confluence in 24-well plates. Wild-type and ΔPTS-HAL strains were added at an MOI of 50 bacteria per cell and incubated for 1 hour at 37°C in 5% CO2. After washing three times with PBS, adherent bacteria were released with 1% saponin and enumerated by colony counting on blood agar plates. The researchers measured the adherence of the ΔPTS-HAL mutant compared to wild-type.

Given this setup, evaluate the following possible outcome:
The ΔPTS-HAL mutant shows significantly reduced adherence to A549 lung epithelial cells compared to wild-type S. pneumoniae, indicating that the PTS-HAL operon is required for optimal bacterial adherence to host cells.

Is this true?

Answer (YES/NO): YES